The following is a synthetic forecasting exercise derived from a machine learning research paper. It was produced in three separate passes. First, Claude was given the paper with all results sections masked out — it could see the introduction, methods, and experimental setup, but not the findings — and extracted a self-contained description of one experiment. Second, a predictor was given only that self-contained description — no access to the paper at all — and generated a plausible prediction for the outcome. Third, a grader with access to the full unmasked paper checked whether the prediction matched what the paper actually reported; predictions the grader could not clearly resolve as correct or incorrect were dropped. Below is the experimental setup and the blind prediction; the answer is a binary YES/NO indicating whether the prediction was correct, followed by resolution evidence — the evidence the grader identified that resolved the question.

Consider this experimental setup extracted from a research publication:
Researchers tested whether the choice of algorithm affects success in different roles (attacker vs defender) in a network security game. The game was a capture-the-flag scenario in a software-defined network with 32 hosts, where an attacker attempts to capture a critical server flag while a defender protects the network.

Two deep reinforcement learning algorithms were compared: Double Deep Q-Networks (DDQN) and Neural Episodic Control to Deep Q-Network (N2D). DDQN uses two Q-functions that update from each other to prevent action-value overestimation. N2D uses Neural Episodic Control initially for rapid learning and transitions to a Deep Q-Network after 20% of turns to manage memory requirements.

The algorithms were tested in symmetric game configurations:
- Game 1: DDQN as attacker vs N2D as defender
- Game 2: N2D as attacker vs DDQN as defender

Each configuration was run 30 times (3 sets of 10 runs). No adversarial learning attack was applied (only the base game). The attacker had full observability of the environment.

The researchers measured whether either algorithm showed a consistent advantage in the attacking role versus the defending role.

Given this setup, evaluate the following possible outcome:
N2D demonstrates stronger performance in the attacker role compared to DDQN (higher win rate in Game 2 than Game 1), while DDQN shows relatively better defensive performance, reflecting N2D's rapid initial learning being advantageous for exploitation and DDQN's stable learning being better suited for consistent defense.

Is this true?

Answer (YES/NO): NO